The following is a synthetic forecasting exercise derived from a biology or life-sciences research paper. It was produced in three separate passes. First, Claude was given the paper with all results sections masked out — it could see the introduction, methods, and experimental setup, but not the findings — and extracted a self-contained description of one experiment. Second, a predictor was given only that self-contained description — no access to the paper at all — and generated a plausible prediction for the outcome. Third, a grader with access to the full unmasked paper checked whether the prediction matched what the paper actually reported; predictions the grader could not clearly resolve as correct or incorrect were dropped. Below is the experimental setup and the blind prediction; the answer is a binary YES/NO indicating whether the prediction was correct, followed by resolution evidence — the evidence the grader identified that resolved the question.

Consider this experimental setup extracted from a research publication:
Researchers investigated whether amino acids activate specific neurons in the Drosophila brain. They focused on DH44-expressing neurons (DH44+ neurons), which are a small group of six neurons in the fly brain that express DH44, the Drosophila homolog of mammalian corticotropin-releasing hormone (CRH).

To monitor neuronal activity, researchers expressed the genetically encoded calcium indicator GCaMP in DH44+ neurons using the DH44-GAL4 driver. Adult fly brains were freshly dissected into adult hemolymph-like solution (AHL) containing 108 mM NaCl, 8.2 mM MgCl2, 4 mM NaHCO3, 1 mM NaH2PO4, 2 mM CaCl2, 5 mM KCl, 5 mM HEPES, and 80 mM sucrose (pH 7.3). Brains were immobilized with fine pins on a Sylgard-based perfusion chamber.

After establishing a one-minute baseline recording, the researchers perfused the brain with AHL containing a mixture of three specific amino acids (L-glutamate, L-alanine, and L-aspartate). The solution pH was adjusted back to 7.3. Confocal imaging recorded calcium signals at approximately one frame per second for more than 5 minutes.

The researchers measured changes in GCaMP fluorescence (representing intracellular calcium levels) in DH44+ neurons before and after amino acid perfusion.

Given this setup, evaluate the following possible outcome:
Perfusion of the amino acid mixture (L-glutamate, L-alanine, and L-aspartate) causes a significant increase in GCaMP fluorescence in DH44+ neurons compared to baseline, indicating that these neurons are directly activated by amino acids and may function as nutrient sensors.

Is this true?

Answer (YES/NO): YES